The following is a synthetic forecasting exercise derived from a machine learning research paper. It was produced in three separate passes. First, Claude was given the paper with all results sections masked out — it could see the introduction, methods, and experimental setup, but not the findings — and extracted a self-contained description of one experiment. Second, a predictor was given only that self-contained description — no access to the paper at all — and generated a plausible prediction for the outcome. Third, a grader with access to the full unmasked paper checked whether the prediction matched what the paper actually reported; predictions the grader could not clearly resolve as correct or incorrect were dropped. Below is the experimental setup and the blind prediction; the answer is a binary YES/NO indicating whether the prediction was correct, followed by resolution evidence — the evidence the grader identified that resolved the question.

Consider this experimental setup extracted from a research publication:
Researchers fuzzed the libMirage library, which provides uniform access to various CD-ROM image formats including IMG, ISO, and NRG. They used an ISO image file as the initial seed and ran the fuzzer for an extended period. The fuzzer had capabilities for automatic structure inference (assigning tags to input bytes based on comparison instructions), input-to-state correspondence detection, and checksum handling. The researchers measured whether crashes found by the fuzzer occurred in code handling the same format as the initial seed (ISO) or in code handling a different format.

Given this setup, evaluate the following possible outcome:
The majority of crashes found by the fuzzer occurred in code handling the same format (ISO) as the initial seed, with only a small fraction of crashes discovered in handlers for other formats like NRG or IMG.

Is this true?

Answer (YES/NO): NO